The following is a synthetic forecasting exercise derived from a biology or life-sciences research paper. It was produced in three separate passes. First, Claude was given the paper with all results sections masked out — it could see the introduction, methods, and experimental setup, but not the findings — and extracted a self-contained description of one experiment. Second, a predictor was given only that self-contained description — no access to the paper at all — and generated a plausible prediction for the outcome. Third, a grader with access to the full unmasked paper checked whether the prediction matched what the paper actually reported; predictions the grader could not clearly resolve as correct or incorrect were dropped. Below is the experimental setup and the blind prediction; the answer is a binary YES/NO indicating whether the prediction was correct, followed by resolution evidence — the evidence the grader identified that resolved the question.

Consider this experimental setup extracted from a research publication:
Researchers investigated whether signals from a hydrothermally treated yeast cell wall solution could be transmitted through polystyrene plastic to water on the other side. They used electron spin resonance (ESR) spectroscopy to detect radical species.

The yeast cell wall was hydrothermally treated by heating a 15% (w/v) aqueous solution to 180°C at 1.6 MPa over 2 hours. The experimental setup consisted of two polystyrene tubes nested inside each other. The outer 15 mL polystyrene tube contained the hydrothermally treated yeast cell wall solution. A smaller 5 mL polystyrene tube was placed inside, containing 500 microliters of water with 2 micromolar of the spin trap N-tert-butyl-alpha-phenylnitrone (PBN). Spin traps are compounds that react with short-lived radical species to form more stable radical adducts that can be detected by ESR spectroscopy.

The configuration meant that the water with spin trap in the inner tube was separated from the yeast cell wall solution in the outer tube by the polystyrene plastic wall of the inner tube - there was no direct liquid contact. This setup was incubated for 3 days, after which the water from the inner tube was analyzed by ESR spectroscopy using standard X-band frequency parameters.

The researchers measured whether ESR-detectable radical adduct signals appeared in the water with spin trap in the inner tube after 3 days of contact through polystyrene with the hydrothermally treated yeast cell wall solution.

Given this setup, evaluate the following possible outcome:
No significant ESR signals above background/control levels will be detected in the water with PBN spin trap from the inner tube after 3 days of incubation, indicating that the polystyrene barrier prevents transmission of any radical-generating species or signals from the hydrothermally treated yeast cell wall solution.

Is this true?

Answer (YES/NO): NO